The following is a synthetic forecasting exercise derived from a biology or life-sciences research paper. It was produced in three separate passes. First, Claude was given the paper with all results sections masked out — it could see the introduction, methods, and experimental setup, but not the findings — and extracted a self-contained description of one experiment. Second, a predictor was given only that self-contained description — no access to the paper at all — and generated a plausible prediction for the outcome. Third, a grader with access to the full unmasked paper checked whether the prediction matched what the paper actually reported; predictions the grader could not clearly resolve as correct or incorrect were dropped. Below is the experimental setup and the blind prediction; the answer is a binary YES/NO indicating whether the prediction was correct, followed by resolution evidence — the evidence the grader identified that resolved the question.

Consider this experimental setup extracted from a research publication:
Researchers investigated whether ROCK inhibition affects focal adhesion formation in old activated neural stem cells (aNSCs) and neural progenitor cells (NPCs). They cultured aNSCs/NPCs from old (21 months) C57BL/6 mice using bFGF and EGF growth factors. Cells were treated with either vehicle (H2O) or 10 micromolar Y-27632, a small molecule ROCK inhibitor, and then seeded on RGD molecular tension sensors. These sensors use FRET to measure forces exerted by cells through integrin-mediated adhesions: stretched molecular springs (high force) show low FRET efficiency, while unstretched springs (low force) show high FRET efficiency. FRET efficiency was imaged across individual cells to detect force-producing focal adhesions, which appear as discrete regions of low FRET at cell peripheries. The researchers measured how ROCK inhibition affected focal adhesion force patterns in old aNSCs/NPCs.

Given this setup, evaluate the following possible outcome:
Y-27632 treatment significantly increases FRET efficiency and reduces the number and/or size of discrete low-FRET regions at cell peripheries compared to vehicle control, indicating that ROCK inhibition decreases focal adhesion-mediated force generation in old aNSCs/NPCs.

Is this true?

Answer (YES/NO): YES